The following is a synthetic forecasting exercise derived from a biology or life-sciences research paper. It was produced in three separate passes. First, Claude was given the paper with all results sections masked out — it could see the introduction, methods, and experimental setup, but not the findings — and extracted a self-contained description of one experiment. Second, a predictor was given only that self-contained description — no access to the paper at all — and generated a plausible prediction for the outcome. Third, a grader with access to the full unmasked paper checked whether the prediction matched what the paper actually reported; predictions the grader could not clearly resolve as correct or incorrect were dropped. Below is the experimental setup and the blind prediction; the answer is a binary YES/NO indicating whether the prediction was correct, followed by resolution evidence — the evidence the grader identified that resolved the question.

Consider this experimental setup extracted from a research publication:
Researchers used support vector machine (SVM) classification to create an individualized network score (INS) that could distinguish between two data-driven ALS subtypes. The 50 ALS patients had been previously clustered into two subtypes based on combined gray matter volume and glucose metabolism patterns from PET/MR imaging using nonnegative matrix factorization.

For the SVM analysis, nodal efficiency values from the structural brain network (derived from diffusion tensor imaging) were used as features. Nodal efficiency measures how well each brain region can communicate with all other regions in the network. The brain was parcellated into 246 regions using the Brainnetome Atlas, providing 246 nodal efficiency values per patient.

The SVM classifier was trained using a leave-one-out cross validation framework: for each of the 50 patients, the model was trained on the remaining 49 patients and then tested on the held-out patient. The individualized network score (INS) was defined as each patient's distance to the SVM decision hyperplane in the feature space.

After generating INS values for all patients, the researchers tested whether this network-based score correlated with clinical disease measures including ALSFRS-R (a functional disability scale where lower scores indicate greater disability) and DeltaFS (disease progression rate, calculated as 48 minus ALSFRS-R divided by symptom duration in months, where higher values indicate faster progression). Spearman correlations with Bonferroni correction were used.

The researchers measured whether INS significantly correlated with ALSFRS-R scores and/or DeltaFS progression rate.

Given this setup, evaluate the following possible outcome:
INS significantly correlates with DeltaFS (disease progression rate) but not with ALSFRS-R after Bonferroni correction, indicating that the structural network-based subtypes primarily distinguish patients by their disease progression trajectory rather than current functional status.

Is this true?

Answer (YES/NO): NO